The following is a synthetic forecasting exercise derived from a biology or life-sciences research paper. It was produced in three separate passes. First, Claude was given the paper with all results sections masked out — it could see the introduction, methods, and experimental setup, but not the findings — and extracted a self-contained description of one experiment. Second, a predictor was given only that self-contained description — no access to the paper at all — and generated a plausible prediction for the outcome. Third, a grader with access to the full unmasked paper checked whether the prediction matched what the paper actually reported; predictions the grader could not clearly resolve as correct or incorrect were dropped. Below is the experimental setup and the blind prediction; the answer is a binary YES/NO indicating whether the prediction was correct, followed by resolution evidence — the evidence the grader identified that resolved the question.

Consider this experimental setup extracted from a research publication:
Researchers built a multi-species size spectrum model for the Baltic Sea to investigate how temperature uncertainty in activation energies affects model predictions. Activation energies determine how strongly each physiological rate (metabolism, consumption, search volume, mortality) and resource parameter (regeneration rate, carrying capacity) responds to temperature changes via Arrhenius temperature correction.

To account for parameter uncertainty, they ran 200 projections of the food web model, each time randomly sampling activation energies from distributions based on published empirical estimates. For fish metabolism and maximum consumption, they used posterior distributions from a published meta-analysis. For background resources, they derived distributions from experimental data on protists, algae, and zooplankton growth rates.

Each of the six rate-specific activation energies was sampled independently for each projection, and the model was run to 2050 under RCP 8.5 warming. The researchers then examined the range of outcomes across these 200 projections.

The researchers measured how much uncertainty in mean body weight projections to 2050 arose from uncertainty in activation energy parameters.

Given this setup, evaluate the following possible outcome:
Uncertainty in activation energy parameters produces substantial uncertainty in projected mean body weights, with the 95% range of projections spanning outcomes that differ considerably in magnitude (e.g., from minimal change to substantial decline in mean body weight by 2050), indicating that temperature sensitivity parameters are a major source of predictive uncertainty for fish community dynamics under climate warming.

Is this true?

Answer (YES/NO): YES